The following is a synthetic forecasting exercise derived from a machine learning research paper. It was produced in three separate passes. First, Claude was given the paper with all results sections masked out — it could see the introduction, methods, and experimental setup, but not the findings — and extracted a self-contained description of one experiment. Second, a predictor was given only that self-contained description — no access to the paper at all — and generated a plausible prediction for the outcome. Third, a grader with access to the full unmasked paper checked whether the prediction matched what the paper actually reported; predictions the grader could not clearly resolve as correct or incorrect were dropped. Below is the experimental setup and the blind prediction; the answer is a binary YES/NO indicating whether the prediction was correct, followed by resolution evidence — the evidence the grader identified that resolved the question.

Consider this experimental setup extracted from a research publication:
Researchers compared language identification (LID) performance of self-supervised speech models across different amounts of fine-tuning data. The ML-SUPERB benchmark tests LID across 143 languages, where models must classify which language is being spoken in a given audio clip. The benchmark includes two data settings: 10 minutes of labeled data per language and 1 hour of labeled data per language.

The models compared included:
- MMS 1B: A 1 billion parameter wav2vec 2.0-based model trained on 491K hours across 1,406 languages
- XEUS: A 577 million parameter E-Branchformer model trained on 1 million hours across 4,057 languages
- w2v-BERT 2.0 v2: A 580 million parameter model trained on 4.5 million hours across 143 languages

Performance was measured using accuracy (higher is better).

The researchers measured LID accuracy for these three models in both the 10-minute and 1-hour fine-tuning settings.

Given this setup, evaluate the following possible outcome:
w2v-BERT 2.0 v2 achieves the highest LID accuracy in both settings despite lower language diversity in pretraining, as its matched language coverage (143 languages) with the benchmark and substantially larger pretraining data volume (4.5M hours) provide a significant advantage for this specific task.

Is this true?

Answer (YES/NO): NO